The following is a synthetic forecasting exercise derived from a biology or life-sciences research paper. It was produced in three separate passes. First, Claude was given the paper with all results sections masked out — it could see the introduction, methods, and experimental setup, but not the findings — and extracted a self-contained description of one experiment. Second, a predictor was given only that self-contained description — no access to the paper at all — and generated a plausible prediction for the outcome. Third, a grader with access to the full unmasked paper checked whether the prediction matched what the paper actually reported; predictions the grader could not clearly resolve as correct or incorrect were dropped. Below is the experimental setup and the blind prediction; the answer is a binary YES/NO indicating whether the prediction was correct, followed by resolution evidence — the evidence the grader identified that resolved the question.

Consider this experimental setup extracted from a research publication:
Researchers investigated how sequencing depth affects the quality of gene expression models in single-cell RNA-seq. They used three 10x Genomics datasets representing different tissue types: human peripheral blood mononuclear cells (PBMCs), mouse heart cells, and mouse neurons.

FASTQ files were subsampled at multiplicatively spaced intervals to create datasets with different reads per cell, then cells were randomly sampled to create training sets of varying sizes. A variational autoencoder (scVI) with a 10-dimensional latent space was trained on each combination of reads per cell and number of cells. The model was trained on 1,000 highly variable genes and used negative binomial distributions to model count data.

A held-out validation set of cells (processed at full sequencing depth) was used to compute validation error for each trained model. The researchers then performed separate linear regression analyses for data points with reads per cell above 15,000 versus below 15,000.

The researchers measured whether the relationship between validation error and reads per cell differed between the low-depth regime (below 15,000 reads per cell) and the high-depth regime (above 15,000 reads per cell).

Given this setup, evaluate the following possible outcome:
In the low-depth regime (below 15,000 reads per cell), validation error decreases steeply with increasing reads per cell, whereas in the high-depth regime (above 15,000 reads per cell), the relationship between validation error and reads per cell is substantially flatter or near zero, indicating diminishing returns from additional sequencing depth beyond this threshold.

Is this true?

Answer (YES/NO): YES